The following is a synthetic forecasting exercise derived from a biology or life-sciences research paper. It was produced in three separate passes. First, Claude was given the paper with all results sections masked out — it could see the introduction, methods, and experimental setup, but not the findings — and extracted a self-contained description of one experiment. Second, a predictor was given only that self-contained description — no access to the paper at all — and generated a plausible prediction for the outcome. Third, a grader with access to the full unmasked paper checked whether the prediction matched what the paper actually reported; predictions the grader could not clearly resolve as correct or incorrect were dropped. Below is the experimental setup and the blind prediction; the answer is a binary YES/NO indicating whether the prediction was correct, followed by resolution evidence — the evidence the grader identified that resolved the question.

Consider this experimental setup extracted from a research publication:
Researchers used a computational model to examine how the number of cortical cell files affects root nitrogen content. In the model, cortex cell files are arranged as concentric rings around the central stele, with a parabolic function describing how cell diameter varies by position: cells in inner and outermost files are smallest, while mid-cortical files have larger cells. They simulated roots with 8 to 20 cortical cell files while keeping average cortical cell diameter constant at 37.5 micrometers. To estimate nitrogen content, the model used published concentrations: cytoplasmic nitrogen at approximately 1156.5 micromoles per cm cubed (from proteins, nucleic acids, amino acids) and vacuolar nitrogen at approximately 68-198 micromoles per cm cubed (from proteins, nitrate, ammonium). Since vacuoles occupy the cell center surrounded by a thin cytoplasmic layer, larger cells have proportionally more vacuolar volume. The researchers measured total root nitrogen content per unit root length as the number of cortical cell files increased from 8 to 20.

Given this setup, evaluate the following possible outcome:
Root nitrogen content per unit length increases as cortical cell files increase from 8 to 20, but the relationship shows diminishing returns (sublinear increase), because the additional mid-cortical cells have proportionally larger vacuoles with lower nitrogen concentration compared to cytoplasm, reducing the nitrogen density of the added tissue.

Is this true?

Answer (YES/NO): NO